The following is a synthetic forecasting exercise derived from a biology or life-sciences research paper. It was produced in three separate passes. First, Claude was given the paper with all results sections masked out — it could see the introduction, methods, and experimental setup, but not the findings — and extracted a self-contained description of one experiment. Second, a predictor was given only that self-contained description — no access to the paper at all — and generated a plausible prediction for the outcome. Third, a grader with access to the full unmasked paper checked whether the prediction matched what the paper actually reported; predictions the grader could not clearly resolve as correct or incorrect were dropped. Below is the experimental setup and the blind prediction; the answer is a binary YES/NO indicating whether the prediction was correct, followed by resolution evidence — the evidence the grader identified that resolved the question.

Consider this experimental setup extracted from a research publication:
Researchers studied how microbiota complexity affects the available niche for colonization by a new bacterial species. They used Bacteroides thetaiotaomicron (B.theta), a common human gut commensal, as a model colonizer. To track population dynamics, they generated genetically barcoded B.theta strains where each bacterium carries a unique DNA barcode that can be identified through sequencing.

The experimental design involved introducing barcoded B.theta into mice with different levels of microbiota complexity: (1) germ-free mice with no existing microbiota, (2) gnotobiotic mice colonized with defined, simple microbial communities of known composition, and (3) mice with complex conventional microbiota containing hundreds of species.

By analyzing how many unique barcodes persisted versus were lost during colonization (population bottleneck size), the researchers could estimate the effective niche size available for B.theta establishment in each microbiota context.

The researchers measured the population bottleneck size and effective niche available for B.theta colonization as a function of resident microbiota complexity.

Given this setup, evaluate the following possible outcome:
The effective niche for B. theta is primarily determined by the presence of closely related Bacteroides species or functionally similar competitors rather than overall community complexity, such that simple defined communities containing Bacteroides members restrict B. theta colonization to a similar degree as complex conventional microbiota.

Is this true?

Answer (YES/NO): NO